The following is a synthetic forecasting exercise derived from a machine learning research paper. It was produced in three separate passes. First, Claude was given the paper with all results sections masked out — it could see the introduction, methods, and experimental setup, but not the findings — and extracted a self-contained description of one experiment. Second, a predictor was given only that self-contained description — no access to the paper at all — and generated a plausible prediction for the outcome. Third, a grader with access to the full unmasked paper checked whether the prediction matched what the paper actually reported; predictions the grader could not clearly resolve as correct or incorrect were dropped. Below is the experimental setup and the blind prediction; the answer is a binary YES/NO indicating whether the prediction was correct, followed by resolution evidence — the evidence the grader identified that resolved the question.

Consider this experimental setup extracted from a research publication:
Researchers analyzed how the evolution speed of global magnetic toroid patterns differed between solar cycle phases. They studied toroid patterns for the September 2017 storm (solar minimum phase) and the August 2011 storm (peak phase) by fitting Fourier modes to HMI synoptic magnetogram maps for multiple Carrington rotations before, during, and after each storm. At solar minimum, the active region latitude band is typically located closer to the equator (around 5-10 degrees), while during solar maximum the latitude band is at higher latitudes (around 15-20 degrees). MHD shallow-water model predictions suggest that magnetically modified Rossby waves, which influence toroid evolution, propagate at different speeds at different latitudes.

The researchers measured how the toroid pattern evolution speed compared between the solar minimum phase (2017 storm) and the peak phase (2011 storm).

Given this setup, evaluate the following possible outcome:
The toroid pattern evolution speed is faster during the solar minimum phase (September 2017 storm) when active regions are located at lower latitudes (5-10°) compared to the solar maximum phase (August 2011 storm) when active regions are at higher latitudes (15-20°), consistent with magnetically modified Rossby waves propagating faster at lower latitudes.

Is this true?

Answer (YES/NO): YES